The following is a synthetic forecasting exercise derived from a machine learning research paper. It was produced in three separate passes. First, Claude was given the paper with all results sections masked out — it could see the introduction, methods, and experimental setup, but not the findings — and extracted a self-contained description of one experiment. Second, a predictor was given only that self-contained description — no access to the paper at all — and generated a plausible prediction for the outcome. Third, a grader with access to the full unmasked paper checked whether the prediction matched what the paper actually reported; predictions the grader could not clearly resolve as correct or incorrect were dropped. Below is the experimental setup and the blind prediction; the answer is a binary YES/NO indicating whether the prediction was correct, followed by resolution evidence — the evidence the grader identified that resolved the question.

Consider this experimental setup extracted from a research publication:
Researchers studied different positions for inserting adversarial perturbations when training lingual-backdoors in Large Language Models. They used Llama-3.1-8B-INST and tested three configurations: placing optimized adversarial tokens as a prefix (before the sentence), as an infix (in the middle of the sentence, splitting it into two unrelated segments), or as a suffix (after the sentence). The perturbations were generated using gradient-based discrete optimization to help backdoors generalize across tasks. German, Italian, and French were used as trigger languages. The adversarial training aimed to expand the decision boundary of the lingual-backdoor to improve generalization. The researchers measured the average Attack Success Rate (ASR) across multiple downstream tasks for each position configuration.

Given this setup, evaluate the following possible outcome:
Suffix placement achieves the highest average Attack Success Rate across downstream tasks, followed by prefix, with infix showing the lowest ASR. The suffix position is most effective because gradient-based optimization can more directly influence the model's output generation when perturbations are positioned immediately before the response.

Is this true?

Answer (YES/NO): NO